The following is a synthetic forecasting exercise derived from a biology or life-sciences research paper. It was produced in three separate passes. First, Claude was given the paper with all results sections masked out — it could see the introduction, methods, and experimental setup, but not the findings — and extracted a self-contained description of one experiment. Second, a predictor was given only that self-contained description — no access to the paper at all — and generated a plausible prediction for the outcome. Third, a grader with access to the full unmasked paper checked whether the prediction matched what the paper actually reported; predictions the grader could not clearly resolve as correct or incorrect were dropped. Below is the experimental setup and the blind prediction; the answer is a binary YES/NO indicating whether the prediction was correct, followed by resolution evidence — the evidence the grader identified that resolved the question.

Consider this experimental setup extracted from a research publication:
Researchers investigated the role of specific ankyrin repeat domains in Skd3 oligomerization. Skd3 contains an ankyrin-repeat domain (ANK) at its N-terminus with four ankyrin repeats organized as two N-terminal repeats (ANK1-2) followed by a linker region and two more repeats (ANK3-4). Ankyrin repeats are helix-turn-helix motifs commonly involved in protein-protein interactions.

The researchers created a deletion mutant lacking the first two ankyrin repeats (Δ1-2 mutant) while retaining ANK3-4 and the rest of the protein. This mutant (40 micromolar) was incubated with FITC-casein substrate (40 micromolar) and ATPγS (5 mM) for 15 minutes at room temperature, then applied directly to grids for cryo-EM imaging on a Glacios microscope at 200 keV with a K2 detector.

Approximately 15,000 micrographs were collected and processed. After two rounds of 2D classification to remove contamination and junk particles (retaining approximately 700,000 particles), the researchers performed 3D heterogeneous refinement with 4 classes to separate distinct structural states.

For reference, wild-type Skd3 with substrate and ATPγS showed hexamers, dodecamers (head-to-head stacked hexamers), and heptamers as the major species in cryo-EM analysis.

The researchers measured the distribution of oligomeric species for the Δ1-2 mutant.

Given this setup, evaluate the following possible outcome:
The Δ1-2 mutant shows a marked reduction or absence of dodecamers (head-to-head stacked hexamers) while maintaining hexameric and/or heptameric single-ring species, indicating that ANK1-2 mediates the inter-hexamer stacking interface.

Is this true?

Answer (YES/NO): NO